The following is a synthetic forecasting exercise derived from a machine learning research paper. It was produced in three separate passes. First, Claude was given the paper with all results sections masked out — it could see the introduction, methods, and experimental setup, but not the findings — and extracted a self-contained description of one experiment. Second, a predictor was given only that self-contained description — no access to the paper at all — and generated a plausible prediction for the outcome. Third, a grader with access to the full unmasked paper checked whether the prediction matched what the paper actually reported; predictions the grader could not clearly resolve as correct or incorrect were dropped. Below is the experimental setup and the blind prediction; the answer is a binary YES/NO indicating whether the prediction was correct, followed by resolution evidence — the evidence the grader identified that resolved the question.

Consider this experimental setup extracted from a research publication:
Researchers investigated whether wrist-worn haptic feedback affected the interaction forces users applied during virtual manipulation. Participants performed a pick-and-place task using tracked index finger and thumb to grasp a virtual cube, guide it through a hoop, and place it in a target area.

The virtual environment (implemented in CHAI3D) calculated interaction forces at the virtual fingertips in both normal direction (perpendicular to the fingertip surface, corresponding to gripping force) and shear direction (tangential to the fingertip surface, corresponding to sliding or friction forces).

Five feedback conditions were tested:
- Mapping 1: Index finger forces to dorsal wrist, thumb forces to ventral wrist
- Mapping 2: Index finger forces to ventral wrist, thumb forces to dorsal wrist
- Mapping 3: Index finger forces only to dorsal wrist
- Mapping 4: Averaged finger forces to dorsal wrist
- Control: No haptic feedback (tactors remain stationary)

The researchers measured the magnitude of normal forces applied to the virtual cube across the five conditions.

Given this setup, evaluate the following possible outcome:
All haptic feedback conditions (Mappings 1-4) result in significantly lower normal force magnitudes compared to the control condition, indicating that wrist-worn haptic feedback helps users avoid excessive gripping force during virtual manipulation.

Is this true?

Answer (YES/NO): NO